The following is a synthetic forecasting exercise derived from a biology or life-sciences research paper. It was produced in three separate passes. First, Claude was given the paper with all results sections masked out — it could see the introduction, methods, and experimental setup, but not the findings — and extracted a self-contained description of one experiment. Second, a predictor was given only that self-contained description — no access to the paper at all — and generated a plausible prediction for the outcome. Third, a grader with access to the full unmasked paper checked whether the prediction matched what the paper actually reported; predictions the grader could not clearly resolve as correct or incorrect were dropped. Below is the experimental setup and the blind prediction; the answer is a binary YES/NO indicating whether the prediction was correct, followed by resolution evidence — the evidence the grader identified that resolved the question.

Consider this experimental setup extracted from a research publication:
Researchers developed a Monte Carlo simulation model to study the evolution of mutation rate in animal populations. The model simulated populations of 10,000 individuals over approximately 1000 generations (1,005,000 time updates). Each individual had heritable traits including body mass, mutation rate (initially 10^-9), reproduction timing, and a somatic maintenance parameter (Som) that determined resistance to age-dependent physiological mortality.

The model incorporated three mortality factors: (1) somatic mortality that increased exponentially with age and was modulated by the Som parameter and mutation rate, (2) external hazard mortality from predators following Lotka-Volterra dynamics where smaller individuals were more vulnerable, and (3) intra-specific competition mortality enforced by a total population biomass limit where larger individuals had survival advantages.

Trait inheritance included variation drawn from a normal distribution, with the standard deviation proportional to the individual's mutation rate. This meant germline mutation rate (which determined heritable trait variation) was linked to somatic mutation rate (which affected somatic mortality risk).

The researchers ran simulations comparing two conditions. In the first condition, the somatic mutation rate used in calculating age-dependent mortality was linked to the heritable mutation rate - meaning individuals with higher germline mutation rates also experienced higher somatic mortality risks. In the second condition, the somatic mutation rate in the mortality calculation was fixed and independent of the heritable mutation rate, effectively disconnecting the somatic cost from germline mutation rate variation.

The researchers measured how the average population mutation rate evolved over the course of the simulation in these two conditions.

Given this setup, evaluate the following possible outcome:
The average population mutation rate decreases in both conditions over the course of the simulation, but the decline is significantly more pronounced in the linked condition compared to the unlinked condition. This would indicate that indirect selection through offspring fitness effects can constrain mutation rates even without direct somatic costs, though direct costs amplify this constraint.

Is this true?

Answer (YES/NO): NO